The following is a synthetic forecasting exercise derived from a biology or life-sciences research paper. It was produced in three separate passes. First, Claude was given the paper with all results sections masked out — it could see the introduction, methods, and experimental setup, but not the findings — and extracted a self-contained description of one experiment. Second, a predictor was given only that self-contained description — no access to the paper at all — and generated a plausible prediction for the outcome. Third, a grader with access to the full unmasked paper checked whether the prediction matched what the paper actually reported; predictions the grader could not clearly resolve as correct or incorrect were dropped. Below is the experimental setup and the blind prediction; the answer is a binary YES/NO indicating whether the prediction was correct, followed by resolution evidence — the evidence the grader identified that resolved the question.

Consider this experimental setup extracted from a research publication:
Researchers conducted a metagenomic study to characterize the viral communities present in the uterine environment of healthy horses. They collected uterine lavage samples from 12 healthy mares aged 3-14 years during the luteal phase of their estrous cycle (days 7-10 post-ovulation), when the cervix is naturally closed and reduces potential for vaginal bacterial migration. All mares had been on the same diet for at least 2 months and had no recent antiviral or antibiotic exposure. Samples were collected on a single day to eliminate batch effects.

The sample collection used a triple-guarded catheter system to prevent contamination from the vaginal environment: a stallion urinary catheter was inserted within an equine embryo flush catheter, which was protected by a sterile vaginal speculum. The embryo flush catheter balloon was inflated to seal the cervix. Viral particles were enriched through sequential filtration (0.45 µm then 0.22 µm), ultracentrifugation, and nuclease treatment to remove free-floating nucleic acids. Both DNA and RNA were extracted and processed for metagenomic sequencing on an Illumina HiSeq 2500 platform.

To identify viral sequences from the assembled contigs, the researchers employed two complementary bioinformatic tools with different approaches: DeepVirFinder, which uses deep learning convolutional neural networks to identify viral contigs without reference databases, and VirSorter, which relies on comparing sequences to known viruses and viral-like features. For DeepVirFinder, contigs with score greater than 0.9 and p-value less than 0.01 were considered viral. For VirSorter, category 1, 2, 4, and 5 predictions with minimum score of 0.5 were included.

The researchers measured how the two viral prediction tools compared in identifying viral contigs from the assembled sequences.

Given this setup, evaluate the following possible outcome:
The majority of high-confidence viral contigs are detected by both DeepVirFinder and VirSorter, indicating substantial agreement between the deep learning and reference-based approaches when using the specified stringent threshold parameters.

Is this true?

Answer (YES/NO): NO